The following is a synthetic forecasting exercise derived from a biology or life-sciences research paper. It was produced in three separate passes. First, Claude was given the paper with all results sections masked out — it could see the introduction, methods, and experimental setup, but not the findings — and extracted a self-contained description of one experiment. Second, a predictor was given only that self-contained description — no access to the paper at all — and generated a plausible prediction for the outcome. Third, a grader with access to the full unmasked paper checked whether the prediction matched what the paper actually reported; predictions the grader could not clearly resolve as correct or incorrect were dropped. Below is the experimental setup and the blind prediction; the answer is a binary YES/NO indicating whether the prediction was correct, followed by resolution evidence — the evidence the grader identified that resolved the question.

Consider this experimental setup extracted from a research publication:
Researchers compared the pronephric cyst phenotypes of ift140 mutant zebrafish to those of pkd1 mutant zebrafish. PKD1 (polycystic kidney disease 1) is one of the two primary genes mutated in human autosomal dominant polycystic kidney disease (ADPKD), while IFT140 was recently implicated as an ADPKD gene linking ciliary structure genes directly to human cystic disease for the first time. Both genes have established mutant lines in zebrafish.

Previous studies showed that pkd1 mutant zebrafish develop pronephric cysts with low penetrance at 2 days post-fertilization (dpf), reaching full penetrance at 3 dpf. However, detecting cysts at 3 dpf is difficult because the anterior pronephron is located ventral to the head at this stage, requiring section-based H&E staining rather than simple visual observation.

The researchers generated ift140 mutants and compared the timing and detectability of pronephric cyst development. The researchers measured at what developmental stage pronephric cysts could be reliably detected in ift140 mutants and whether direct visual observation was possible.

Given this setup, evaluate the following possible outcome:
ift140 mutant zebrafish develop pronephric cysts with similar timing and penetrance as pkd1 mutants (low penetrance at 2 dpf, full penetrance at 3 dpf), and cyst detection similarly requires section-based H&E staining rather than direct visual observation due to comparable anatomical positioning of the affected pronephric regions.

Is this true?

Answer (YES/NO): NO